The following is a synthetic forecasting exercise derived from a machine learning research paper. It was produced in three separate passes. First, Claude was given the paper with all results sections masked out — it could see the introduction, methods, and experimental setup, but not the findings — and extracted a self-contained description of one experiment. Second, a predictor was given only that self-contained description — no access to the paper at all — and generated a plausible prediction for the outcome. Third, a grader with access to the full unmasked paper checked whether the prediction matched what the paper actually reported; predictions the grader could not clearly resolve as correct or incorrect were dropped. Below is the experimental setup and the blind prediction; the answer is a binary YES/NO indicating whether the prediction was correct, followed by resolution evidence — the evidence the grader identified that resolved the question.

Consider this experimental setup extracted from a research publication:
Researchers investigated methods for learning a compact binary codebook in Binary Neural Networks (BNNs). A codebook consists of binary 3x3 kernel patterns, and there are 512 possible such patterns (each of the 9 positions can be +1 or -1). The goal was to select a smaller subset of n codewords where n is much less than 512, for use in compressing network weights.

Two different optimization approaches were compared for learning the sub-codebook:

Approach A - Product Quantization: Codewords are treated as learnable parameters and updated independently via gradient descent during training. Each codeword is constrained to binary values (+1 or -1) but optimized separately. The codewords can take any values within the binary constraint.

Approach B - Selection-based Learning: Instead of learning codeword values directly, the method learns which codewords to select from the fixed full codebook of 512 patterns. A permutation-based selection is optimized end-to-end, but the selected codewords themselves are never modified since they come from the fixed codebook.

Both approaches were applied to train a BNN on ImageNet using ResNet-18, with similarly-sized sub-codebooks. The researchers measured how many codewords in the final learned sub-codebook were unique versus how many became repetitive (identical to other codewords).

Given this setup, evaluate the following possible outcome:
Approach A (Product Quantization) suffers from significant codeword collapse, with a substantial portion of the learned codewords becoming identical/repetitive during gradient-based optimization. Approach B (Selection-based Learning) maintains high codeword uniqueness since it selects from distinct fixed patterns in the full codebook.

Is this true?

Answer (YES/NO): YES